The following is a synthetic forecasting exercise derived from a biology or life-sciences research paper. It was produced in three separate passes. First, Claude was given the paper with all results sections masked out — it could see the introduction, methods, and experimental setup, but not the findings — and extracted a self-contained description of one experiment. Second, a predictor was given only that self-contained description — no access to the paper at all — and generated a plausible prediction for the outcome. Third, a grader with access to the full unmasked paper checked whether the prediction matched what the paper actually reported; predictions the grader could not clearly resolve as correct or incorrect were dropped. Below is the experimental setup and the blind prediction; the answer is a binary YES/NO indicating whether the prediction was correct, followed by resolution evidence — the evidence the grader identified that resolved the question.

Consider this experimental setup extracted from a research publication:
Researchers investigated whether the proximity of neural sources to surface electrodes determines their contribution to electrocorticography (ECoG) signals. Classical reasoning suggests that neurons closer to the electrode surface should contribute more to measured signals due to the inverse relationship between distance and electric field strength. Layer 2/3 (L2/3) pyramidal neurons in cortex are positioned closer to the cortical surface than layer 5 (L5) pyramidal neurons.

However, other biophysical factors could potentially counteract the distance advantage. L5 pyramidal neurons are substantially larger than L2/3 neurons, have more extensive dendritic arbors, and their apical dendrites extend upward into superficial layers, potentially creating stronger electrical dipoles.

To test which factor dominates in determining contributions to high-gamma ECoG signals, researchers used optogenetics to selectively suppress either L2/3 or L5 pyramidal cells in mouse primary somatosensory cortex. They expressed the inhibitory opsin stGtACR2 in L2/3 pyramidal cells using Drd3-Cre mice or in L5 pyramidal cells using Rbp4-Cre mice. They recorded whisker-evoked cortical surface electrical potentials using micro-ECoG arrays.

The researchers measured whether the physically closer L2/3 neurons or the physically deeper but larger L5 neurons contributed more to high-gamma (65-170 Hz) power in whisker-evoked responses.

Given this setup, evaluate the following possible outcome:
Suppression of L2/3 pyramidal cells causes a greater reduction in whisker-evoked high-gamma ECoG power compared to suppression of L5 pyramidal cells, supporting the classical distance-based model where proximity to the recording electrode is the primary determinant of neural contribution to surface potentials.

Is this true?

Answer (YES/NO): NO